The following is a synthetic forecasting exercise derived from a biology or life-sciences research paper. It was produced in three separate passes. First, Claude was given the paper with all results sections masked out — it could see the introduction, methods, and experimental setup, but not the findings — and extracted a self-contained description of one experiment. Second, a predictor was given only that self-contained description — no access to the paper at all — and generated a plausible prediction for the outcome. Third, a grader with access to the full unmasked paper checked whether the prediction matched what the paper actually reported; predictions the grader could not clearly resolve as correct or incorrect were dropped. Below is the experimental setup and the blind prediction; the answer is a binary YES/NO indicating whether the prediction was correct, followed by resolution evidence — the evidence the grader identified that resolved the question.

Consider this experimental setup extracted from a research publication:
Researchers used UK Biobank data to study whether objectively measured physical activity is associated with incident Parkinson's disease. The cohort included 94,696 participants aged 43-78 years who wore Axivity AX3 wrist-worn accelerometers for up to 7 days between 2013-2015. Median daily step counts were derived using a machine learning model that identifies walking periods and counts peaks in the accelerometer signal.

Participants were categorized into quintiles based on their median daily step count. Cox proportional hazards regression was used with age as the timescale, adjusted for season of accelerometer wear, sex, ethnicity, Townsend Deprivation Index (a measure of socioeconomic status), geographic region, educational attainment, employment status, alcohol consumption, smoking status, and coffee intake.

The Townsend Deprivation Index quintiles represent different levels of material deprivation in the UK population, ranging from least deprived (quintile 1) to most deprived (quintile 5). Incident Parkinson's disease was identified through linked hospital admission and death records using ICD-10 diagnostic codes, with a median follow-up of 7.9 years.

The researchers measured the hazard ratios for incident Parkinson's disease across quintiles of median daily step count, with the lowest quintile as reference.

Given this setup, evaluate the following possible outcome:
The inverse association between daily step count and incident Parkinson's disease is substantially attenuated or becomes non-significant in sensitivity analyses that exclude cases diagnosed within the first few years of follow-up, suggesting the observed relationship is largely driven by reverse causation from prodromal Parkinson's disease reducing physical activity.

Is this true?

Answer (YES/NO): YES